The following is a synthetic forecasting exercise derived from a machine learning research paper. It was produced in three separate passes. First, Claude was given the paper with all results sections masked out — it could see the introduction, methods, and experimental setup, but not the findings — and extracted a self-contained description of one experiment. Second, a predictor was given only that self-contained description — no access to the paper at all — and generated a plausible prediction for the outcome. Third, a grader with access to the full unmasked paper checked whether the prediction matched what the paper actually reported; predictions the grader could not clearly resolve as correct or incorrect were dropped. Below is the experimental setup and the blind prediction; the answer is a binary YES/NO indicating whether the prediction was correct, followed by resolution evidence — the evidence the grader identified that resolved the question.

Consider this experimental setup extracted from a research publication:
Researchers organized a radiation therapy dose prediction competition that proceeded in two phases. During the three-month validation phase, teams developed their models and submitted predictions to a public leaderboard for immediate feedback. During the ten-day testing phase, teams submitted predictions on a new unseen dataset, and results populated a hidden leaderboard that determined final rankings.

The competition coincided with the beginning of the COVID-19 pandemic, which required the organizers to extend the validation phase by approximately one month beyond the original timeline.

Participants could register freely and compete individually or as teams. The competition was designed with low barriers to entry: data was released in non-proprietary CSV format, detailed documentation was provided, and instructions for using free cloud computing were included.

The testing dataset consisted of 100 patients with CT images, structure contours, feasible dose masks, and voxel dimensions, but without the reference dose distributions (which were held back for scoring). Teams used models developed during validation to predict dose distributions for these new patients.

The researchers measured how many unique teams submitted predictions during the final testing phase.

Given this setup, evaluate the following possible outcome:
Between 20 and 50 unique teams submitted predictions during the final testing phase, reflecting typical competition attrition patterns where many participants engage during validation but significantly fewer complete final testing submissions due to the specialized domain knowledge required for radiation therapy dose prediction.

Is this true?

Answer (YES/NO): YES